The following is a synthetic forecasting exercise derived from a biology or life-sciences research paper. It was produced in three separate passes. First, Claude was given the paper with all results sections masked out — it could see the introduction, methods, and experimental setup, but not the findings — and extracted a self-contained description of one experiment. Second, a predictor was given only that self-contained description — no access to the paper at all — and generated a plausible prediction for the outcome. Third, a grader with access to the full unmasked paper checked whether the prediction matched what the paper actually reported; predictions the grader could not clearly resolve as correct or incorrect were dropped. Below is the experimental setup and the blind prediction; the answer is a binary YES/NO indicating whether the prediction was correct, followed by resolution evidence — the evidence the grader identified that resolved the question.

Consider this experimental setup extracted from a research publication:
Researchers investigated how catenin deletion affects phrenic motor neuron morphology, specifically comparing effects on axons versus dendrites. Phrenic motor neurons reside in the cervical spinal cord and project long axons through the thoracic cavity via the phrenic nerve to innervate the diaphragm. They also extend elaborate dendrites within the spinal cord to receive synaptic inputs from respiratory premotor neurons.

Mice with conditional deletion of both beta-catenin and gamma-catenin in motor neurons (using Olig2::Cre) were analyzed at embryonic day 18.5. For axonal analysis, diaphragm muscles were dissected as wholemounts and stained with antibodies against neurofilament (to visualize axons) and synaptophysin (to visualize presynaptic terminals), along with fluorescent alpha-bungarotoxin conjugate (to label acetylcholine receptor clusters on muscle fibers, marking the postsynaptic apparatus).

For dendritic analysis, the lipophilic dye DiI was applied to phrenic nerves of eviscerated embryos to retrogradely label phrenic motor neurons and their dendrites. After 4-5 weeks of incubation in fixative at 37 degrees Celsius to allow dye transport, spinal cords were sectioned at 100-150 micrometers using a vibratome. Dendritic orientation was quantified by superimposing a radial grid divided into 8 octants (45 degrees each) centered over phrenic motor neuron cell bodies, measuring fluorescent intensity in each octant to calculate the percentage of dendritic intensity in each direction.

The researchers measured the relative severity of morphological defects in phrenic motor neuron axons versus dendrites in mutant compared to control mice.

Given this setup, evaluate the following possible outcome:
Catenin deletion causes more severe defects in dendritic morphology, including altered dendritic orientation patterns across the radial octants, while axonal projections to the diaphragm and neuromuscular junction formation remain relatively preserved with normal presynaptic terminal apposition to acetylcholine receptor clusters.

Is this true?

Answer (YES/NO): YES